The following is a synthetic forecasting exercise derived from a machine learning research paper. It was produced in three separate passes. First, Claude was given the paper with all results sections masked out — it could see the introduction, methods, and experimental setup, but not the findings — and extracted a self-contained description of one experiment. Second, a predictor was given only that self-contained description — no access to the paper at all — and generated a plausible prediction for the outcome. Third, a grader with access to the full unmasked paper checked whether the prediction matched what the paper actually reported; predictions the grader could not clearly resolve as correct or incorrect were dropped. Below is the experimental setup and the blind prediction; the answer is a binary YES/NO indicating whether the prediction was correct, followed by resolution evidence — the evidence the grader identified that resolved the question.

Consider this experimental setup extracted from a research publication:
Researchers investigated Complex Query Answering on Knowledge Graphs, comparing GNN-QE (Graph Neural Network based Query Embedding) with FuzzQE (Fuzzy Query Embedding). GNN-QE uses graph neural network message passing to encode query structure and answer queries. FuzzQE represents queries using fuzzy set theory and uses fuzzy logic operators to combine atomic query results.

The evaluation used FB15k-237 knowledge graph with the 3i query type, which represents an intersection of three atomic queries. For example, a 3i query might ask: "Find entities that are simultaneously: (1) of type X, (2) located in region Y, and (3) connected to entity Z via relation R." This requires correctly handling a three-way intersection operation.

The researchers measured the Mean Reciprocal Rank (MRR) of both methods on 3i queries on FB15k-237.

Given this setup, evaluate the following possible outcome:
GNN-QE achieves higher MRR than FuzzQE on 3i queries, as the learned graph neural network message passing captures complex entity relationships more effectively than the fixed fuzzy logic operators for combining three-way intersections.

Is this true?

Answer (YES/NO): YES